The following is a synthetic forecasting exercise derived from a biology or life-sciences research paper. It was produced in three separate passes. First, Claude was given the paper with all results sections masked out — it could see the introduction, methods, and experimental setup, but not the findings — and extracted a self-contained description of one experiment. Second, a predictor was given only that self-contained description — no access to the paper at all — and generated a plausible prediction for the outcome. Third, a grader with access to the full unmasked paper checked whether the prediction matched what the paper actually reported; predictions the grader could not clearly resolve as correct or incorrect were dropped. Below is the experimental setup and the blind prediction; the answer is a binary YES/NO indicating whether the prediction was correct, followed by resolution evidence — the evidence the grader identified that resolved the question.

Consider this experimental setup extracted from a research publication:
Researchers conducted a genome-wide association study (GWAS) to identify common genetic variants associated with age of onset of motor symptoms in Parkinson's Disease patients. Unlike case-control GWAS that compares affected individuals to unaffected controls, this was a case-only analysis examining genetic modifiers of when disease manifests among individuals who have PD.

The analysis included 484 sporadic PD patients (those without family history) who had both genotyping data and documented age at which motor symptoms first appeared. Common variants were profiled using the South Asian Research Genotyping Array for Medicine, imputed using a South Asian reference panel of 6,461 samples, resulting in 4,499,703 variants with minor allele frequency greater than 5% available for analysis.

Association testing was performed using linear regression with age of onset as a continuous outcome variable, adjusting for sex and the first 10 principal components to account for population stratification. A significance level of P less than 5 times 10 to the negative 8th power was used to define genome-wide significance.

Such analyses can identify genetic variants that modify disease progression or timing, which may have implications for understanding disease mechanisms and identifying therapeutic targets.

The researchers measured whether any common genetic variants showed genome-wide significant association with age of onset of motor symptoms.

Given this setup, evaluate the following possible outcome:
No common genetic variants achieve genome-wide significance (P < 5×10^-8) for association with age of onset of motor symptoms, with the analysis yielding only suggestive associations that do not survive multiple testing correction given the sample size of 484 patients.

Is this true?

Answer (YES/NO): YES